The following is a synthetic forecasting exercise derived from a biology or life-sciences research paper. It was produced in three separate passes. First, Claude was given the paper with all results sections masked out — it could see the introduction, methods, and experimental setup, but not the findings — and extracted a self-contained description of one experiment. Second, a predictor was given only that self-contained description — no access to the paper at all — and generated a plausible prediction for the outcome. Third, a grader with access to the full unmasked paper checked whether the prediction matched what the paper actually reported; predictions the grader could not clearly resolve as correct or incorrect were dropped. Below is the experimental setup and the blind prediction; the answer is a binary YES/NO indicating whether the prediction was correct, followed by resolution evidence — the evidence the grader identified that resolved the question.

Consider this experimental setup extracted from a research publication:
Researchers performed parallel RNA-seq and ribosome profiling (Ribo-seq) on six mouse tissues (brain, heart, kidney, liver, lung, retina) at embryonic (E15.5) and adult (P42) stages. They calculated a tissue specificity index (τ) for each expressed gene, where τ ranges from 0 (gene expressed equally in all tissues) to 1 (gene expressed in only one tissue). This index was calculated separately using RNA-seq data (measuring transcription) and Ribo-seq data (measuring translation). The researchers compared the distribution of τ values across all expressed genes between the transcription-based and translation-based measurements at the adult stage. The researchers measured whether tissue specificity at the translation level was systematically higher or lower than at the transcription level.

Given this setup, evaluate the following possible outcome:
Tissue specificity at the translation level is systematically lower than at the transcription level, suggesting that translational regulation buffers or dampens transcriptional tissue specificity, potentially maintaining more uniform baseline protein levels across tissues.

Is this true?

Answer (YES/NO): YES